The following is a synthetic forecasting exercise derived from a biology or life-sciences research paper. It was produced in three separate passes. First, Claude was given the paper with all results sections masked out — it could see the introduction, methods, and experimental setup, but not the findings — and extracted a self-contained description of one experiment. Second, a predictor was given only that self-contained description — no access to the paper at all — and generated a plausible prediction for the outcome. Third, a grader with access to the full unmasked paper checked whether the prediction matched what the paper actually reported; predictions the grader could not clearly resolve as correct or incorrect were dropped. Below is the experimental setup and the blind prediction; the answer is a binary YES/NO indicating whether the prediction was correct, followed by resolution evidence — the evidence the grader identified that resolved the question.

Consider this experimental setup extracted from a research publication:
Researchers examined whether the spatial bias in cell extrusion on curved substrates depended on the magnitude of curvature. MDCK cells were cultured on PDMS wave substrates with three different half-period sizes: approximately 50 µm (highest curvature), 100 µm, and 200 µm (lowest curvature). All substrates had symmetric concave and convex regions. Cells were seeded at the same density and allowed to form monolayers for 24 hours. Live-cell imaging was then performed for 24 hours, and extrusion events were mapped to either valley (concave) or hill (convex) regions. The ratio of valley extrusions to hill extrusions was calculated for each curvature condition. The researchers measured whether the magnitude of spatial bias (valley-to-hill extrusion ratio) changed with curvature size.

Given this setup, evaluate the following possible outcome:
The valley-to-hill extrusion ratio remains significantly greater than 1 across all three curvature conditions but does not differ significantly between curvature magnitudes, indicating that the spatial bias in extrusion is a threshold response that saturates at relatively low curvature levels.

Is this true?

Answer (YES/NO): NO